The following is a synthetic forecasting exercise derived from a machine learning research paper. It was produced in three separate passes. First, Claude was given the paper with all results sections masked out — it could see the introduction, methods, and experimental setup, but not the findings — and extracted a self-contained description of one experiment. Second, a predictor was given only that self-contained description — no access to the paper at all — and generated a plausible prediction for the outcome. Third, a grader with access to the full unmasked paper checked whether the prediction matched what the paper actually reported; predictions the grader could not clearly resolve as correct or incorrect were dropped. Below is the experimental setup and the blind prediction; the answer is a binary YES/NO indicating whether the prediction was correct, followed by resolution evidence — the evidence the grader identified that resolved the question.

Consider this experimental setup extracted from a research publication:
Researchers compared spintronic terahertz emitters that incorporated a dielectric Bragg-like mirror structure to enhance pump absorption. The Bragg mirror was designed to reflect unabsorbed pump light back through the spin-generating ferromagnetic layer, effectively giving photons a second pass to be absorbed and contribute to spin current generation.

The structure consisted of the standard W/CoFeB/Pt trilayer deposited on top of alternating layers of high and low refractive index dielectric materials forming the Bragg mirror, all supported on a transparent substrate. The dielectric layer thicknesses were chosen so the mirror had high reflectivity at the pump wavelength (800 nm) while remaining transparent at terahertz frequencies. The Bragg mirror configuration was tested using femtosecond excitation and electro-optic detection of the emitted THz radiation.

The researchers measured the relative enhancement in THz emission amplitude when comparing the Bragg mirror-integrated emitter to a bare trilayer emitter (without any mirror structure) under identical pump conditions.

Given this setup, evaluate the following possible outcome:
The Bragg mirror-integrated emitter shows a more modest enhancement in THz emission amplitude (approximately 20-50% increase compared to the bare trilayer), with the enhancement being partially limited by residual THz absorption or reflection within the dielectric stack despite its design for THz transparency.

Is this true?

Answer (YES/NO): NO